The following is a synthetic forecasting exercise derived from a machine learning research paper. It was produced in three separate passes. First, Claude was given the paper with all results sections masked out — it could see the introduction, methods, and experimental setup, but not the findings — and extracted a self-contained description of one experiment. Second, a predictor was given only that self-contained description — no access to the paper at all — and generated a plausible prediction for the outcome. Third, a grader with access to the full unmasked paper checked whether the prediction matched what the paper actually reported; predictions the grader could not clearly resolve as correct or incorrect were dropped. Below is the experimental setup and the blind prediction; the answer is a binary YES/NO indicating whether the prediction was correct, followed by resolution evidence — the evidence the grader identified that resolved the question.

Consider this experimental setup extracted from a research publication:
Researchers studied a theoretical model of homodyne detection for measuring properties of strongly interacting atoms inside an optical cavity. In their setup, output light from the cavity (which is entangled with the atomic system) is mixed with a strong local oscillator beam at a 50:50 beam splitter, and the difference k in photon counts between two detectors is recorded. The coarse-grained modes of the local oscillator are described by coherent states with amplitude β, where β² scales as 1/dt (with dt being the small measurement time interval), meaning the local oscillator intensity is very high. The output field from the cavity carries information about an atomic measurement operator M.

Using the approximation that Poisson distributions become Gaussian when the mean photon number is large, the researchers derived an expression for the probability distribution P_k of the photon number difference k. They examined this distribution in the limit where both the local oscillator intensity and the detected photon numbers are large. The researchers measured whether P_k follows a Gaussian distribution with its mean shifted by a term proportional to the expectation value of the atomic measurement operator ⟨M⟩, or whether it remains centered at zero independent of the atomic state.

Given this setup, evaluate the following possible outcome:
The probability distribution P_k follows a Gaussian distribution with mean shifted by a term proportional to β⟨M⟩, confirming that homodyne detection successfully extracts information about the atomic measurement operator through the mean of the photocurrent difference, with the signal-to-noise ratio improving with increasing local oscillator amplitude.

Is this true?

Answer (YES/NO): YES